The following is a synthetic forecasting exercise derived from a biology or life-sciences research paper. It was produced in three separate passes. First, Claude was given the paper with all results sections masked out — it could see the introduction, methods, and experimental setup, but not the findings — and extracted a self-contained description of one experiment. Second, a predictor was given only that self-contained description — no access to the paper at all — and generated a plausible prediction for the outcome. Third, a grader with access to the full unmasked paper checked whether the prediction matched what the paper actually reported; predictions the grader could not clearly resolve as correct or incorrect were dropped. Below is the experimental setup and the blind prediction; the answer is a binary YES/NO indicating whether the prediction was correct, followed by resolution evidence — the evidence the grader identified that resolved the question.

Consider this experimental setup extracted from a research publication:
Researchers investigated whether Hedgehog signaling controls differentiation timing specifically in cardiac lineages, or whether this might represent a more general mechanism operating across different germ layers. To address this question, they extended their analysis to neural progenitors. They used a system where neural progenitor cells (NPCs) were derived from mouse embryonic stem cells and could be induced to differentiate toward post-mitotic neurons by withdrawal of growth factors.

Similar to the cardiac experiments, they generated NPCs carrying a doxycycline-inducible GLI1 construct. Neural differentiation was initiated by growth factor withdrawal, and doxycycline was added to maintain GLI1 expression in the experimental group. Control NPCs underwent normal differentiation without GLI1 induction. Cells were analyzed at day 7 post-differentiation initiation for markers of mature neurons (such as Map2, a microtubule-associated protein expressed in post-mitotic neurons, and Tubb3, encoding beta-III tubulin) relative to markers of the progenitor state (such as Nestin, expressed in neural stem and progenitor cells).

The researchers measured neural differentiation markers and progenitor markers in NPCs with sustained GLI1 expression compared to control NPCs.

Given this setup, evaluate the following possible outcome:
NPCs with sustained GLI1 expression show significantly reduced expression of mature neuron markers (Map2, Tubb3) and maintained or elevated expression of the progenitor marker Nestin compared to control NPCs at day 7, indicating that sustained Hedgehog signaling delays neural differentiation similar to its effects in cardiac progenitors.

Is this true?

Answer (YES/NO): YES